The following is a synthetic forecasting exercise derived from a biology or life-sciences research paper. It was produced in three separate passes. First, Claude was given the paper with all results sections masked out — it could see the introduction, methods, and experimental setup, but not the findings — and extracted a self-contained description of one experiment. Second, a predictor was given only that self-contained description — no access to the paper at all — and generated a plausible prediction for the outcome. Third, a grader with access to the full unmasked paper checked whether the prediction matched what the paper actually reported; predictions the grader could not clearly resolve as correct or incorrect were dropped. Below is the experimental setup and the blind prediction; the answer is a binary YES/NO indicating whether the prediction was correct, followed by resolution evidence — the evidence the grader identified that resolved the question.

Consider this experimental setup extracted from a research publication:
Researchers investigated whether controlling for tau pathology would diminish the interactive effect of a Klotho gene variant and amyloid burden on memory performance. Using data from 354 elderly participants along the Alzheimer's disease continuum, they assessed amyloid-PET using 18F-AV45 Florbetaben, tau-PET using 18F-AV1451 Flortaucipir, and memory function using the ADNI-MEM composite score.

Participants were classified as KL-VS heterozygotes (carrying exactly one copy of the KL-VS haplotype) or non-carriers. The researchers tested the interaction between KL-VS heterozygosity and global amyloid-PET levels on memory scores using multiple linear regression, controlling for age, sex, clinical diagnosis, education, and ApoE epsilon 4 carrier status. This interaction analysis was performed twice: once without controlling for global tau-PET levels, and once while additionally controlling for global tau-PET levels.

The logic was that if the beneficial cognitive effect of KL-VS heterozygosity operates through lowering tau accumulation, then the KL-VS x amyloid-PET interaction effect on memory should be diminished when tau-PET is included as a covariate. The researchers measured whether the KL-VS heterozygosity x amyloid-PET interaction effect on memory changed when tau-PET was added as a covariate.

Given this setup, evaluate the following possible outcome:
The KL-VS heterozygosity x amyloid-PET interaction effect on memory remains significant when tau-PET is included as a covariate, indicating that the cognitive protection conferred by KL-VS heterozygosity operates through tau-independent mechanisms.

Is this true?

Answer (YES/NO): NO